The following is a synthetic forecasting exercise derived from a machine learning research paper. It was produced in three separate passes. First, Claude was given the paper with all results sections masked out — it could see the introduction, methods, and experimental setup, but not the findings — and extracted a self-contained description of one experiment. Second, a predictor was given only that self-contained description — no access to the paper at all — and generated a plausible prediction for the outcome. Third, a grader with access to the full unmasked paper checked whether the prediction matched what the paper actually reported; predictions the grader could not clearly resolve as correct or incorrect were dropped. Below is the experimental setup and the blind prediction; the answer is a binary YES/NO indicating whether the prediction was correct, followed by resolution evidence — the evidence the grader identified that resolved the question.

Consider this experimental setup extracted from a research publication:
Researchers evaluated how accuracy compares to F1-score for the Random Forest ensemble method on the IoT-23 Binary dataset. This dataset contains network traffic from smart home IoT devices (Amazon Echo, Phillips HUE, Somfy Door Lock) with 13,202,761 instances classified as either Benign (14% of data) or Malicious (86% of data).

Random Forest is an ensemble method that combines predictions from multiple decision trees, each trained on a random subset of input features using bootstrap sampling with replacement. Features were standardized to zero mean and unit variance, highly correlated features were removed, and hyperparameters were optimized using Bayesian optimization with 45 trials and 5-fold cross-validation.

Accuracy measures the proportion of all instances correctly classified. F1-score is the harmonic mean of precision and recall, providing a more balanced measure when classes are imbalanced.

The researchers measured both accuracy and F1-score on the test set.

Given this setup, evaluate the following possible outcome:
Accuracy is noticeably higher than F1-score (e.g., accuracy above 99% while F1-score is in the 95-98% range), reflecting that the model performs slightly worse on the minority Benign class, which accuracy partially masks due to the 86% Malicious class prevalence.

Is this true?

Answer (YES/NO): NO